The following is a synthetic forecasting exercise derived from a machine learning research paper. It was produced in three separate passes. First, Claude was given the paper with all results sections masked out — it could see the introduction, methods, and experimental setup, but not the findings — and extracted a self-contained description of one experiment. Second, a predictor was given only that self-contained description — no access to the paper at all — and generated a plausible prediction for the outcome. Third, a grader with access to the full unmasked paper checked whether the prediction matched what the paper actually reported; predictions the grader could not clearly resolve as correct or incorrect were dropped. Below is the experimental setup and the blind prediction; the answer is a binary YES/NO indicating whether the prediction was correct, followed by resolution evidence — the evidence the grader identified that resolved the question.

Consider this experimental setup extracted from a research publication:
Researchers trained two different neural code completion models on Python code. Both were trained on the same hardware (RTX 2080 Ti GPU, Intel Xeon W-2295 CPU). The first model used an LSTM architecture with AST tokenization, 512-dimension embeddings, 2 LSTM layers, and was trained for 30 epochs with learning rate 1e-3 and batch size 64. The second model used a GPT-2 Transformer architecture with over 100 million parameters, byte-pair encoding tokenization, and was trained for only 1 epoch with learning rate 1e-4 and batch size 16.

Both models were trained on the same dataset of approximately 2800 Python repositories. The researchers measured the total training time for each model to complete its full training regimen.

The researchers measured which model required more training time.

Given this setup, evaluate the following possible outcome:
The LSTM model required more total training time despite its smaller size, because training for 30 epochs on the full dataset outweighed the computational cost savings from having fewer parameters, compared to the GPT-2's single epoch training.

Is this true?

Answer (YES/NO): YES